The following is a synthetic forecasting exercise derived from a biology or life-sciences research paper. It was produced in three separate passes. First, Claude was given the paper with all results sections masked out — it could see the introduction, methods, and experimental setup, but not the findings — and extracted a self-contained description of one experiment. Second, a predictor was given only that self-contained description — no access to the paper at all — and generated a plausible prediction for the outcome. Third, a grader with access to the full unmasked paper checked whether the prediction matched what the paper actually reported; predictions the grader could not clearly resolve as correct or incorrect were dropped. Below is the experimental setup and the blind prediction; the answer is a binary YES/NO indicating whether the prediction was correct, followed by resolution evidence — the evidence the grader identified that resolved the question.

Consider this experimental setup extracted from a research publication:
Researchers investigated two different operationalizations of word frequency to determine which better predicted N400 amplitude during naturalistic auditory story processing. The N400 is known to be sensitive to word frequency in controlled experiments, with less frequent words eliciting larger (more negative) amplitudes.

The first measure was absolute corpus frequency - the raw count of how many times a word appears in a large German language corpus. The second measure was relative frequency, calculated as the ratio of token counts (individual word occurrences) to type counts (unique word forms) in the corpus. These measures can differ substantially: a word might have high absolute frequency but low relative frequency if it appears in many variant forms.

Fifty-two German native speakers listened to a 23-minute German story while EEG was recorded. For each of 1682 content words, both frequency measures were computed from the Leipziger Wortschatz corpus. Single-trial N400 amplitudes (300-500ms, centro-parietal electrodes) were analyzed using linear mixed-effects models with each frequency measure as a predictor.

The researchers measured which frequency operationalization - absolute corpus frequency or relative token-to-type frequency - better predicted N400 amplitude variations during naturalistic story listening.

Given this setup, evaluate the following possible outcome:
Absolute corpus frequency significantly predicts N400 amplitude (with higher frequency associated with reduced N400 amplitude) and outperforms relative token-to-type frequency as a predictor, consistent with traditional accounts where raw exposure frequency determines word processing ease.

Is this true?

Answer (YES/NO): NO